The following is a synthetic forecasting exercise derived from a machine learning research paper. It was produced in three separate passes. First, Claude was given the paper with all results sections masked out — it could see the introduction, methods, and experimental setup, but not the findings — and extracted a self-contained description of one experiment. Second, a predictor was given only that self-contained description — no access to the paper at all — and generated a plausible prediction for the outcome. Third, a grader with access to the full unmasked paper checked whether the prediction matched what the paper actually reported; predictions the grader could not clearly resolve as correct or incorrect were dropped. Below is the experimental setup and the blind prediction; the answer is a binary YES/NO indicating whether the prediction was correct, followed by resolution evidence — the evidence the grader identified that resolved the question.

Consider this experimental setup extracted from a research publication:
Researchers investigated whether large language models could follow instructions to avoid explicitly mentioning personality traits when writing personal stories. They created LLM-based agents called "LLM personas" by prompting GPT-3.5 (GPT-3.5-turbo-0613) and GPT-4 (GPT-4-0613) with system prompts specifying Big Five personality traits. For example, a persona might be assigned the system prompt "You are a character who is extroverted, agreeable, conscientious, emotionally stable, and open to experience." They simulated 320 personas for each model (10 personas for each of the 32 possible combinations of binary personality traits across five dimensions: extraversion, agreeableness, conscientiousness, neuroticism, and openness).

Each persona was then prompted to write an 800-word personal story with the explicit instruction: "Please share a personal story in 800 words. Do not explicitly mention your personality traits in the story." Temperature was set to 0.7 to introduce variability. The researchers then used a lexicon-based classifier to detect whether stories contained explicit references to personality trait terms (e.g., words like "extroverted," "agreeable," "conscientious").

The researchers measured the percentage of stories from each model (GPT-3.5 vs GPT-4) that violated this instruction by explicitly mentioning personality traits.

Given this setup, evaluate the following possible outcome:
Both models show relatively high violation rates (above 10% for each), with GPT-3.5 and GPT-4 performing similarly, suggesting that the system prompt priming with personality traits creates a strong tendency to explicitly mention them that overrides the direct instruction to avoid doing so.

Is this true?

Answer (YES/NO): NO